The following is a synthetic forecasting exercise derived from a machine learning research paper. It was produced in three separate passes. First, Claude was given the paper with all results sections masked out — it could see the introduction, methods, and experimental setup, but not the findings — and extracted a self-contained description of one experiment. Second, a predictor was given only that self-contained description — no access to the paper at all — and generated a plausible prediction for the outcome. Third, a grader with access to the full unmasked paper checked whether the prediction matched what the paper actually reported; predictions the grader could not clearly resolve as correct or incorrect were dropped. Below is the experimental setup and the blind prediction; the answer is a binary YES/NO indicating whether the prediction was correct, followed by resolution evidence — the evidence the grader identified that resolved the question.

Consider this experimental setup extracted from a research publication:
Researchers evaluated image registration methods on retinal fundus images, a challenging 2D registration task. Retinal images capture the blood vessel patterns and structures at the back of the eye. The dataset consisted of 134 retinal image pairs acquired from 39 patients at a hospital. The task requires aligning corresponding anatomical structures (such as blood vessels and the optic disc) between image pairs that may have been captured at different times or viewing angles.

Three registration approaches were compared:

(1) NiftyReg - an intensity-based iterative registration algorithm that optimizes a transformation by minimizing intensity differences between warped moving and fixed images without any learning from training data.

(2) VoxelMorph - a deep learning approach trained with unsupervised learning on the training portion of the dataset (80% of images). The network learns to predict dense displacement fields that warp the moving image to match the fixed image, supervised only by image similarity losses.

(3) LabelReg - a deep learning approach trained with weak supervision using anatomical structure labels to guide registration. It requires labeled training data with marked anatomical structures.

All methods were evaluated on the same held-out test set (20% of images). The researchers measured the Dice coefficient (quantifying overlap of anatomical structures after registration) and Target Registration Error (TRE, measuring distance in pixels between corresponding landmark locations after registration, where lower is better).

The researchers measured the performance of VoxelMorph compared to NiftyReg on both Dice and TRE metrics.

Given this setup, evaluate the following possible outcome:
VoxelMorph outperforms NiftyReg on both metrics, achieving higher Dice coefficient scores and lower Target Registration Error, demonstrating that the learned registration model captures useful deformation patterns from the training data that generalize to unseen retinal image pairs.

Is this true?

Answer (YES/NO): YES